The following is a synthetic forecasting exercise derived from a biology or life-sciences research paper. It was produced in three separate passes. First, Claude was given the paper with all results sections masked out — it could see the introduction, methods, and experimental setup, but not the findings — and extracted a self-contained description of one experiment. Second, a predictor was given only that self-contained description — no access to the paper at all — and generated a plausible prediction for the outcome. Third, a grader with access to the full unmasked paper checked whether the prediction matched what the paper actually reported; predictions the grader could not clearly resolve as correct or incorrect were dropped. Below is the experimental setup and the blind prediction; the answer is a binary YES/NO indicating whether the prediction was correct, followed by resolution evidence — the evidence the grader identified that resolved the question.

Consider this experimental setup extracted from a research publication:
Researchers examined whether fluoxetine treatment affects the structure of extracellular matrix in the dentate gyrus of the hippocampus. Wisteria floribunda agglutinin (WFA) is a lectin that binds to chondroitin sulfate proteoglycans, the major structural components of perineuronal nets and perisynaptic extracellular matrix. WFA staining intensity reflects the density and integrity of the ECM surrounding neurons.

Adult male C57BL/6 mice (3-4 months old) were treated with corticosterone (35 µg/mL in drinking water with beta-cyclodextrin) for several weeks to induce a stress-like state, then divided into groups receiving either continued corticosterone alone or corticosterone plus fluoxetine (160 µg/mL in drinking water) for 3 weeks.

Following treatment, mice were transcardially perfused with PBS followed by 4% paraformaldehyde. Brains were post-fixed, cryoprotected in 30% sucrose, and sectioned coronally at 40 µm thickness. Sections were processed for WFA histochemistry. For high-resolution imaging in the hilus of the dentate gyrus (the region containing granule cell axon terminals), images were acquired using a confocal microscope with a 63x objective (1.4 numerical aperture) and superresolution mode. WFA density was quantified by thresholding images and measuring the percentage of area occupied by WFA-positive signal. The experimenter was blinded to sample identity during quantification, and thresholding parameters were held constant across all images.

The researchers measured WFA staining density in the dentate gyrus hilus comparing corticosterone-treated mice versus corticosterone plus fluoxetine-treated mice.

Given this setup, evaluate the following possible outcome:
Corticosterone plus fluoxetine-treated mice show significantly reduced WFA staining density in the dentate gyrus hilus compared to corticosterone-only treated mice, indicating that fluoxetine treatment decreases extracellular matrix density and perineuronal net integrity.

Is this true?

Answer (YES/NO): YES